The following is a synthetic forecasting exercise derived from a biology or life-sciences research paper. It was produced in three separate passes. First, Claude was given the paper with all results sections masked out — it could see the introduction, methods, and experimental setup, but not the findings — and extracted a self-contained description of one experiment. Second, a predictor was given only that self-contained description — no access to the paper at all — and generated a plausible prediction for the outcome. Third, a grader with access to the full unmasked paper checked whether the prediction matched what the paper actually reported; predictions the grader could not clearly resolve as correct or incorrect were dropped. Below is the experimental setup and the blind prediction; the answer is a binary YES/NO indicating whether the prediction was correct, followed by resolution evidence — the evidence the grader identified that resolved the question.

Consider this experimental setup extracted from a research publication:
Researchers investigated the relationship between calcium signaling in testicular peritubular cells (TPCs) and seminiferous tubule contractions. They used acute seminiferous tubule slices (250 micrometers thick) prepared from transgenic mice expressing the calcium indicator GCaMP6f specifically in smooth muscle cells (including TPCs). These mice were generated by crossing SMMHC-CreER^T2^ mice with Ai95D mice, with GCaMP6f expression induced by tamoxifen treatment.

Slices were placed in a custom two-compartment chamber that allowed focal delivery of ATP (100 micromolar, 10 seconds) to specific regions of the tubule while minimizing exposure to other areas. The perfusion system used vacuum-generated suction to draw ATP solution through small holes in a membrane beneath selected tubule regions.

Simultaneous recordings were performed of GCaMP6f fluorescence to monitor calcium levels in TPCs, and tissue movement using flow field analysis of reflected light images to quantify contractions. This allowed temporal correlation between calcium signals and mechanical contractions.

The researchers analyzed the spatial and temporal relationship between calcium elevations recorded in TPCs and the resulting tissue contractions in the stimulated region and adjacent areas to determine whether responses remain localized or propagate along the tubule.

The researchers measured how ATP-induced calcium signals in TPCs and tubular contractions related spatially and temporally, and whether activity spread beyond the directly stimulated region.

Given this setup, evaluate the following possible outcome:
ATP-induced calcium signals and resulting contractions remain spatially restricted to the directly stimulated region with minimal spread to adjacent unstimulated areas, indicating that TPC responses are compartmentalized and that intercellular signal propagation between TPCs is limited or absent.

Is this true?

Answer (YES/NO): YES